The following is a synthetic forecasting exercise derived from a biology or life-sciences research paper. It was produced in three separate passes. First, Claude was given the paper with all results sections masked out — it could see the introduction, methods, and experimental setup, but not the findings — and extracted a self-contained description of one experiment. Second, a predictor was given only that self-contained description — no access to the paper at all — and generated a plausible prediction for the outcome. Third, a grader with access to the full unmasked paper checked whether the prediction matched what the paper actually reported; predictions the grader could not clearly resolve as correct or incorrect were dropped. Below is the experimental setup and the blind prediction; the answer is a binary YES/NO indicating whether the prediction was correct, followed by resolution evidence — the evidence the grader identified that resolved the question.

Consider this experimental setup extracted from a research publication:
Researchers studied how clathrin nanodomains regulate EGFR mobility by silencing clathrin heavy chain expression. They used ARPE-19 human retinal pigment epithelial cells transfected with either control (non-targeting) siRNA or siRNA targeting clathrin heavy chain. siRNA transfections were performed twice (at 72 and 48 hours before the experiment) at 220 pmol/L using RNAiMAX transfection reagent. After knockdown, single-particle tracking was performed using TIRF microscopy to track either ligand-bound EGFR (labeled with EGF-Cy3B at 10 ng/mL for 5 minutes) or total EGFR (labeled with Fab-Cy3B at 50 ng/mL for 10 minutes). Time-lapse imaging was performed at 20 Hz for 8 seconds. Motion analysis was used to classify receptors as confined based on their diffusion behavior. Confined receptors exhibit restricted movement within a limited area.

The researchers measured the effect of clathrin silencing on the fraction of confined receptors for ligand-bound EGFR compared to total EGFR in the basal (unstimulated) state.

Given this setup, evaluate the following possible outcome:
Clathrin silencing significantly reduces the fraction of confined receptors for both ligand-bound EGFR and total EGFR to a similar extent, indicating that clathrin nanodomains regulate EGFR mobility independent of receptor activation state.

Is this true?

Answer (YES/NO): NO